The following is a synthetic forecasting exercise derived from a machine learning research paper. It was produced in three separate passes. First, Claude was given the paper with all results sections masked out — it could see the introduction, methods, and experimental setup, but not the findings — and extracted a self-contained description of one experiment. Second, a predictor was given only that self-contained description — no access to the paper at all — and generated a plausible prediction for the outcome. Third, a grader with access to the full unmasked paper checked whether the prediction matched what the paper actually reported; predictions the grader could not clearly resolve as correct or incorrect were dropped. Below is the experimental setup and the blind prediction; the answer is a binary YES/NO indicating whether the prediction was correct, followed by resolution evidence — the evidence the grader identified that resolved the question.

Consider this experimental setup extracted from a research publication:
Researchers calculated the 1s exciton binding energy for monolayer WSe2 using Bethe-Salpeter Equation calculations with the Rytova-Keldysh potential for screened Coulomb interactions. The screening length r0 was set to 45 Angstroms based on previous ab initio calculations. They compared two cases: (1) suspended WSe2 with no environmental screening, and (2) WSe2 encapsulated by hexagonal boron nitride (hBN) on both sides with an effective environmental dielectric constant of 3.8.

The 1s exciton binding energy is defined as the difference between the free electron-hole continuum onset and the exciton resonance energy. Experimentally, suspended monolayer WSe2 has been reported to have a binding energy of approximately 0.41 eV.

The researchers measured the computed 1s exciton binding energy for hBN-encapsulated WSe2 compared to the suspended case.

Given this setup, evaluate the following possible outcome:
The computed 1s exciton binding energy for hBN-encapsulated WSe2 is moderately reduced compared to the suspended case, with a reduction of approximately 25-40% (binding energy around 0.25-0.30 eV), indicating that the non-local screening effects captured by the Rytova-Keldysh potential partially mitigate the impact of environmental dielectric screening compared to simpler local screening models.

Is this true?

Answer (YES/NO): NO